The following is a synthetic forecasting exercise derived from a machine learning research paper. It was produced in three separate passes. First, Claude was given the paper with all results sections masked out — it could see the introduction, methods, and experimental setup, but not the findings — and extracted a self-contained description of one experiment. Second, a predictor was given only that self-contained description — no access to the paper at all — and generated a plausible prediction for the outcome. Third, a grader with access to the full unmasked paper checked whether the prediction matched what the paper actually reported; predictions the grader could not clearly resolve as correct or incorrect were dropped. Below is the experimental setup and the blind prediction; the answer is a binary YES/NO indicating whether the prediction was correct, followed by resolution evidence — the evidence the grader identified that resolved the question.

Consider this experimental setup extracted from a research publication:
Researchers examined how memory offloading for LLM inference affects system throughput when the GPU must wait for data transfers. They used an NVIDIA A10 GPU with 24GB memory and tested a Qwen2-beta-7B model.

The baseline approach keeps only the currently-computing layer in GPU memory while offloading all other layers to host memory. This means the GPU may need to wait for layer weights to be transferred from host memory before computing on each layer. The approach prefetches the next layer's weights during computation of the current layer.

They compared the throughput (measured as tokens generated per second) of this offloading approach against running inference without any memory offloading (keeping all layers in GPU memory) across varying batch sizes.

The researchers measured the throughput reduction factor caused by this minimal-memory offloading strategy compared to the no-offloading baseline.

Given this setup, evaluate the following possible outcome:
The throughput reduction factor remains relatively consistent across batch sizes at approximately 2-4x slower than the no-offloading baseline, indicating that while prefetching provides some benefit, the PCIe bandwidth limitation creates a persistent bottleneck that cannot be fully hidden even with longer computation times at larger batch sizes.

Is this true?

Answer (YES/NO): NO